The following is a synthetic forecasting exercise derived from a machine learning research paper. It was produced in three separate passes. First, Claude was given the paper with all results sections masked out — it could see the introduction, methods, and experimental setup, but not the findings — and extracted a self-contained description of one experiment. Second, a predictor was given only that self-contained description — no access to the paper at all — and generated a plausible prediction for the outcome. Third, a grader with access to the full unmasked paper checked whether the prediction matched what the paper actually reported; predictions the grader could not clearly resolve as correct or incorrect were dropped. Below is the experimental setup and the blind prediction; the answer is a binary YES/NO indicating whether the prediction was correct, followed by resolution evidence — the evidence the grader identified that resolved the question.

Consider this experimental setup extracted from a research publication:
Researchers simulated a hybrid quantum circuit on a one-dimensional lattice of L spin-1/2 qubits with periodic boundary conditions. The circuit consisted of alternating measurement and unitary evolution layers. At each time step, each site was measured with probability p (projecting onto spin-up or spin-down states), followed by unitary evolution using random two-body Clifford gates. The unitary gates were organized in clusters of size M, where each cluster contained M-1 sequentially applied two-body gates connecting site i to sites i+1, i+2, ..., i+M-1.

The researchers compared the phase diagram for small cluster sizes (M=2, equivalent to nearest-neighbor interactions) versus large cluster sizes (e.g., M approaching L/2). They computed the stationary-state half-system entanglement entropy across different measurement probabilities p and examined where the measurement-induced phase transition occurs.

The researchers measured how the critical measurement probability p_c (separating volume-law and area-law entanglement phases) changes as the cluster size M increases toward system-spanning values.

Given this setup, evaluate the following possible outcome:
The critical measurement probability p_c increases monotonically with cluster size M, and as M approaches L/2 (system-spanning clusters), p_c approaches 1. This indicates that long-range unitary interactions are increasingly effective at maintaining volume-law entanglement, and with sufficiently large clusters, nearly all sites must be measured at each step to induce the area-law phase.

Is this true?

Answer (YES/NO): YES